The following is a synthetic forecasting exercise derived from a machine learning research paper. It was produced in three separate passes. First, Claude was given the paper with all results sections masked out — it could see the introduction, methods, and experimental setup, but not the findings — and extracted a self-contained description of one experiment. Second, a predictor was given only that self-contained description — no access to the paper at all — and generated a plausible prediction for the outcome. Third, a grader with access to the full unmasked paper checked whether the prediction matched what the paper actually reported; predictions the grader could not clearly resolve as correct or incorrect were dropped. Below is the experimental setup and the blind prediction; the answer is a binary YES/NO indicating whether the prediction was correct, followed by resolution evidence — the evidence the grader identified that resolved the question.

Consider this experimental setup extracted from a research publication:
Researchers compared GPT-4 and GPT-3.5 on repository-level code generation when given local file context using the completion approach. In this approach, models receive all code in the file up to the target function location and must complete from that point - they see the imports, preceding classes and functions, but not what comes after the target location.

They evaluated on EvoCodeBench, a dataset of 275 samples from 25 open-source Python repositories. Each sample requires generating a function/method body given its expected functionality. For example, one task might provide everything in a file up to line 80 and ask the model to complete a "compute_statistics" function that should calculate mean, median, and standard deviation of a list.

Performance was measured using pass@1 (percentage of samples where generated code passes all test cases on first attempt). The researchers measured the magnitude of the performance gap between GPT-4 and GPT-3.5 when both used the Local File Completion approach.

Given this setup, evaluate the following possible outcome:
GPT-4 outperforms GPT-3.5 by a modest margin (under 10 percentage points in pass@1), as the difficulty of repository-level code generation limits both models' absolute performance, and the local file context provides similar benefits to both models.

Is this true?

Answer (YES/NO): YES